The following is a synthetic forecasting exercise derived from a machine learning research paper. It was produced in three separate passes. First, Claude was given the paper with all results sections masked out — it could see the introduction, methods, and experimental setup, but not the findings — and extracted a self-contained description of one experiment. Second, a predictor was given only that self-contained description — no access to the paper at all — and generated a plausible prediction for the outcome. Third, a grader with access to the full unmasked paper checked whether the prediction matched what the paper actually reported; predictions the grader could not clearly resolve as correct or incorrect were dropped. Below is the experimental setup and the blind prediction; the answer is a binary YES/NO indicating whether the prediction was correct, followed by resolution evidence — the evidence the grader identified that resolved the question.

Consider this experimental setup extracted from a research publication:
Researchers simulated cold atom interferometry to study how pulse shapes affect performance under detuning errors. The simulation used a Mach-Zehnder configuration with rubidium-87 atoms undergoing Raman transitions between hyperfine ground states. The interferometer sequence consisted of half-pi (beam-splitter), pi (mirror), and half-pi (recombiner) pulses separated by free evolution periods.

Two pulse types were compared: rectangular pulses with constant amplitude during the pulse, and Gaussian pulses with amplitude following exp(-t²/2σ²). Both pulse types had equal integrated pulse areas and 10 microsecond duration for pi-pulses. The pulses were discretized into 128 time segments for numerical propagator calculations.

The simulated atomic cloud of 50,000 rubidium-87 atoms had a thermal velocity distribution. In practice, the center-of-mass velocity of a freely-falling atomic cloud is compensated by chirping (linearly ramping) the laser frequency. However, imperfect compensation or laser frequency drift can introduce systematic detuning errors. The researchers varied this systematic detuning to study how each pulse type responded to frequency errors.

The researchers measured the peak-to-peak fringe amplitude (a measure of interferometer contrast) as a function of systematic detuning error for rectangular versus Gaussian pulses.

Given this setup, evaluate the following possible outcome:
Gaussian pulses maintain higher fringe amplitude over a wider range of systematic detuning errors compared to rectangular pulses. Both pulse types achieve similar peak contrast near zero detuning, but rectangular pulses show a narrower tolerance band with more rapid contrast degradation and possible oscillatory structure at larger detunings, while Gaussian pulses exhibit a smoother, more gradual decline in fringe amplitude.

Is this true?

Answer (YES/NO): NO